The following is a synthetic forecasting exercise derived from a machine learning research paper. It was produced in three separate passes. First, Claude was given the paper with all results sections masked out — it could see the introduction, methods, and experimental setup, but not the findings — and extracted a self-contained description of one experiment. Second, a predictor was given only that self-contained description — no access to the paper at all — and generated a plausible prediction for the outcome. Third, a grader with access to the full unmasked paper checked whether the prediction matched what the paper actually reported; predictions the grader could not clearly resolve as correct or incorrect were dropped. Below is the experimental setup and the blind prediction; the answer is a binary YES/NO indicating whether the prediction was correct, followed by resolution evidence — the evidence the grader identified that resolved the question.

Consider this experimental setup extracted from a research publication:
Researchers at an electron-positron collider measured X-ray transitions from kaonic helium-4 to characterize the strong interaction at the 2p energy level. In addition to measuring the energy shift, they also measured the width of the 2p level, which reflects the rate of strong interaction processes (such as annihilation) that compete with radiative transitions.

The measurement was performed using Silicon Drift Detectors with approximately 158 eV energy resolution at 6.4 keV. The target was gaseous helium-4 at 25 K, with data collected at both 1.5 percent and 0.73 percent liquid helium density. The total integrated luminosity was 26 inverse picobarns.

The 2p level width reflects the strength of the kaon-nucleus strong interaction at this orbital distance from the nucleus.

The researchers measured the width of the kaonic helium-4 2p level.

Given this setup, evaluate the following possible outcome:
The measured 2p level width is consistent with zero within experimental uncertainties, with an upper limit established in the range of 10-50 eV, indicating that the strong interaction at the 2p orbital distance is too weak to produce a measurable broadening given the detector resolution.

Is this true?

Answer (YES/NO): YES